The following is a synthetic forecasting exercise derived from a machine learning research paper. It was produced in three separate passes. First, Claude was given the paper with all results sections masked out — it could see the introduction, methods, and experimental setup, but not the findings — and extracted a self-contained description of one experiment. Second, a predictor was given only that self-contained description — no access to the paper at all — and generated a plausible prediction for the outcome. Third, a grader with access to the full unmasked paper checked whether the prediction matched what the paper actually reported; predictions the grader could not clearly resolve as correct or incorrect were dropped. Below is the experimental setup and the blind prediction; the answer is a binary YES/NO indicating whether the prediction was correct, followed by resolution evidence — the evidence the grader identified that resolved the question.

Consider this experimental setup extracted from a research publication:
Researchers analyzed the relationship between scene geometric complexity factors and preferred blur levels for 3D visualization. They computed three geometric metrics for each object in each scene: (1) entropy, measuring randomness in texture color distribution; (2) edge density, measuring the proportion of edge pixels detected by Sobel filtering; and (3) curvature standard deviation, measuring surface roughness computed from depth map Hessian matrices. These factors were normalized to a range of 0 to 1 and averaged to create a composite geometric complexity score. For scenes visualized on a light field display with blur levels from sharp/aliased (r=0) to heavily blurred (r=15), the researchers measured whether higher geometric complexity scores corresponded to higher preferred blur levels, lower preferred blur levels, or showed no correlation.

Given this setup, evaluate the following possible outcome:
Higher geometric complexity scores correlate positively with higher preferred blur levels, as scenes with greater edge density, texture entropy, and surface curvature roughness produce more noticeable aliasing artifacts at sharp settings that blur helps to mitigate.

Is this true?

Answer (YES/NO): NO